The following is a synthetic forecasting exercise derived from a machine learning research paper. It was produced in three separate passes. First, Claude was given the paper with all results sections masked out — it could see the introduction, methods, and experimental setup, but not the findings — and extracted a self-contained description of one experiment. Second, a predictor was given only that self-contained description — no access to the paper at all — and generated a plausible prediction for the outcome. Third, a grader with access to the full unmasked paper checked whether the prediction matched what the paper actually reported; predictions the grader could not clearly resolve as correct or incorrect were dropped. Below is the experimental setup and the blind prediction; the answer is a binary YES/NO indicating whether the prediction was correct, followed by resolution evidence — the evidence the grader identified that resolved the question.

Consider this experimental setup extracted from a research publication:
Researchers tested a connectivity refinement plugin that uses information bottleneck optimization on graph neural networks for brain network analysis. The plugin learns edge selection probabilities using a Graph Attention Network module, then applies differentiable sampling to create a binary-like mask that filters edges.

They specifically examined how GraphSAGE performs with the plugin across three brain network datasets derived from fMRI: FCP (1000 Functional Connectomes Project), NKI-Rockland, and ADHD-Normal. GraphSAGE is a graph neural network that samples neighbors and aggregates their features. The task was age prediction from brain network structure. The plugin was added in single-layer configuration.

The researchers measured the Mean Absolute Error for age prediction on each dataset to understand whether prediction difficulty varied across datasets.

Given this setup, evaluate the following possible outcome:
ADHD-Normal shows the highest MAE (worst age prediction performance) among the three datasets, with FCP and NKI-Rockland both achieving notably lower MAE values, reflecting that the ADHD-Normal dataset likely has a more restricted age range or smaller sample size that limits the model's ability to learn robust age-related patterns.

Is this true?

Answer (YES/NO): NO